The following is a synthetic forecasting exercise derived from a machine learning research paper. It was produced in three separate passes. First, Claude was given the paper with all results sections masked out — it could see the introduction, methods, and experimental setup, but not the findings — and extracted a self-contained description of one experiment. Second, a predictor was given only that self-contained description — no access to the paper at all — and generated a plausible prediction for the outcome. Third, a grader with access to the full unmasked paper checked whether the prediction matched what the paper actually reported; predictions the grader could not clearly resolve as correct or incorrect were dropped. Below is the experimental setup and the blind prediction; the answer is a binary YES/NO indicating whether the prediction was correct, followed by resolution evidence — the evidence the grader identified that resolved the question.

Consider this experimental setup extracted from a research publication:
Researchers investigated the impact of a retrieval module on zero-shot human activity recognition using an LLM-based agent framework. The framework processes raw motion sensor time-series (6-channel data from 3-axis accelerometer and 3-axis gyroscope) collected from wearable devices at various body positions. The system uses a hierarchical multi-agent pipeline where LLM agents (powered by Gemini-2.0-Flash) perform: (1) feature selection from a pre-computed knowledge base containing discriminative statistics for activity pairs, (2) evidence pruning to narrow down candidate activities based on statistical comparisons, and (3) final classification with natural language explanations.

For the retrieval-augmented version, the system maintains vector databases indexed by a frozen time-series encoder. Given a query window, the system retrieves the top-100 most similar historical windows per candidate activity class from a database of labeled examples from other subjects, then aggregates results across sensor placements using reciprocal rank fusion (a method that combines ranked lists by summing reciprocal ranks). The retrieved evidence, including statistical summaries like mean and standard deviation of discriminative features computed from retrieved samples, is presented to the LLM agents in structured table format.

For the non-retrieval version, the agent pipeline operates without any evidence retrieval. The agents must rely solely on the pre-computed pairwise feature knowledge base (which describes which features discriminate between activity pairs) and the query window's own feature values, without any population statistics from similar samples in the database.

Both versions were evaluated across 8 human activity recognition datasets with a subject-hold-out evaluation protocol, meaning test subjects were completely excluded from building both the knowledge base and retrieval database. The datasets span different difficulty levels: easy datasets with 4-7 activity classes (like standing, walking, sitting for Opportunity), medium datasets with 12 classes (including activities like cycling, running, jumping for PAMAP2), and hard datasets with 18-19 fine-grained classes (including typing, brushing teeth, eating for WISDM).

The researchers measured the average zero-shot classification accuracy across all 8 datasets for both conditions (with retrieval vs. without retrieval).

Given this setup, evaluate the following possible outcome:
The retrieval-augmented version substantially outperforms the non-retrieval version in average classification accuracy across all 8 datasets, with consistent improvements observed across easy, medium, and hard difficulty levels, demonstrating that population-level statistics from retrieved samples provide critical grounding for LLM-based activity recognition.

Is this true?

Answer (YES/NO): YES